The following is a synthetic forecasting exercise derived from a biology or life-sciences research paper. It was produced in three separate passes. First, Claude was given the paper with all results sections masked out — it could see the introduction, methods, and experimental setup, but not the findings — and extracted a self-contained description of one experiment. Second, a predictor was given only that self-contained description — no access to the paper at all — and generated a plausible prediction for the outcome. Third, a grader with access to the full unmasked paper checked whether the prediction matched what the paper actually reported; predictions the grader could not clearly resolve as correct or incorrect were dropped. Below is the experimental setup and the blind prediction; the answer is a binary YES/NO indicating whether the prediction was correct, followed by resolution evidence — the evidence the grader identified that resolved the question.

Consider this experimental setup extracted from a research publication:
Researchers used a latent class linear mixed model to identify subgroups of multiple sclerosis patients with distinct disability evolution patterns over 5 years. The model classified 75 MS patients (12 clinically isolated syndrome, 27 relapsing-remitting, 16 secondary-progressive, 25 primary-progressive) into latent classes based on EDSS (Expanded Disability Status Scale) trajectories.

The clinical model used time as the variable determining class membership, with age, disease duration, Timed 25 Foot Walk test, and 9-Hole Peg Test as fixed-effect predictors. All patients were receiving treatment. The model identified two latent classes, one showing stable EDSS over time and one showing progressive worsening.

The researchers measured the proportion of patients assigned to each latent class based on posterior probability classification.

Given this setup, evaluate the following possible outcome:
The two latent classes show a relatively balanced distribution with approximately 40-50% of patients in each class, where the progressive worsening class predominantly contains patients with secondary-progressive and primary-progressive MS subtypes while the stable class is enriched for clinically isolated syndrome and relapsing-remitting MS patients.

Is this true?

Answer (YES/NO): NO